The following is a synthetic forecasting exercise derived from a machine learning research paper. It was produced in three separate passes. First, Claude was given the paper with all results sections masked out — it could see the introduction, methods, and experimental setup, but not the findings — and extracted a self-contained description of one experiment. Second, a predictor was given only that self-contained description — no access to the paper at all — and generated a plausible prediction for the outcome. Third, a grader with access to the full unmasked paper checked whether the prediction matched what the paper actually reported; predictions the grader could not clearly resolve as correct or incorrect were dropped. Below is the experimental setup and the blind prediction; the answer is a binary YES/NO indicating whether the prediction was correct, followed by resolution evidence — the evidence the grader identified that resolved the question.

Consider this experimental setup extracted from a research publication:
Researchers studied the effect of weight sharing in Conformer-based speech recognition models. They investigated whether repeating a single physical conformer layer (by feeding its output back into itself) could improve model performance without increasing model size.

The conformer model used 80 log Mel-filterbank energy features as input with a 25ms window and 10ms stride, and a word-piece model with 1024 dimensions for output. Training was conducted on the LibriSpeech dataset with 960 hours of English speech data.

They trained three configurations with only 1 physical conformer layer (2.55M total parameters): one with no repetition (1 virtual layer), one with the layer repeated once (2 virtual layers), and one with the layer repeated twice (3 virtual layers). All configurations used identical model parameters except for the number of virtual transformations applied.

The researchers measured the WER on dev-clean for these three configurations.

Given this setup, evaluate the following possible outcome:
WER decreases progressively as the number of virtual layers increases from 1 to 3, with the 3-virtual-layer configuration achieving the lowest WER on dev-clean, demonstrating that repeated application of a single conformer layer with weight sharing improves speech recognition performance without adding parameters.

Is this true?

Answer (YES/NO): YES